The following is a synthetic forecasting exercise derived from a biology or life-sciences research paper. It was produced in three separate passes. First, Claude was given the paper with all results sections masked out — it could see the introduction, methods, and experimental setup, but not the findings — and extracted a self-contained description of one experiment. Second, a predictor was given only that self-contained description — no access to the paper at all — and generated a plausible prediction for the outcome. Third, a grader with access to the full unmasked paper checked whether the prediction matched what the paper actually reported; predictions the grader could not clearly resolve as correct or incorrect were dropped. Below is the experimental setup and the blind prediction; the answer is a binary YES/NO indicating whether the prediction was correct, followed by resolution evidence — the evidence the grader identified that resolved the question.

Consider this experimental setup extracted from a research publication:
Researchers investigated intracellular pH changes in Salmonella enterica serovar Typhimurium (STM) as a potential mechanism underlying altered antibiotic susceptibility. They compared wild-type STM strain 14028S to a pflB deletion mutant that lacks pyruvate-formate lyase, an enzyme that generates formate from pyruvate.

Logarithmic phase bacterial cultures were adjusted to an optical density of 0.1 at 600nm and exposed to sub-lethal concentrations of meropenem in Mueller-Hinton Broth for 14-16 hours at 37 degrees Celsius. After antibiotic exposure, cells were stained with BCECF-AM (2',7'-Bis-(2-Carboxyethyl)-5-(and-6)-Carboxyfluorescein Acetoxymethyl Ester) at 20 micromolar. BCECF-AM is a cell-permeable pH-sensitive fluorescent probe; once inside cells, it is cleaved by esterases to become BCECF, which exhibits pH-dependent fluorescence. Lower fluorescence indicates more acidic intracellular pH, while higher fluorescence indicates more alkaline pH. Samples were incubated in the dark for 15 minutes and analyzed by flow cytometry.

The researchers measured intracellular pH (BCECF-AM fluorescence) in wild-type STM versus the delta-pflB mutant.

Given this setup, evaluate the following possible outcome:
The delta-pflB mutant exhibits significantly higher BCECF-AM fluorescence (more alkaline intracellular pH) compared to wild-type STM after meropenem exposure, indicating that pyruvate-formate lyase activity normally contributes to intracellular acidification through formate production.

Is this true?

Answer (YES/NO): YES